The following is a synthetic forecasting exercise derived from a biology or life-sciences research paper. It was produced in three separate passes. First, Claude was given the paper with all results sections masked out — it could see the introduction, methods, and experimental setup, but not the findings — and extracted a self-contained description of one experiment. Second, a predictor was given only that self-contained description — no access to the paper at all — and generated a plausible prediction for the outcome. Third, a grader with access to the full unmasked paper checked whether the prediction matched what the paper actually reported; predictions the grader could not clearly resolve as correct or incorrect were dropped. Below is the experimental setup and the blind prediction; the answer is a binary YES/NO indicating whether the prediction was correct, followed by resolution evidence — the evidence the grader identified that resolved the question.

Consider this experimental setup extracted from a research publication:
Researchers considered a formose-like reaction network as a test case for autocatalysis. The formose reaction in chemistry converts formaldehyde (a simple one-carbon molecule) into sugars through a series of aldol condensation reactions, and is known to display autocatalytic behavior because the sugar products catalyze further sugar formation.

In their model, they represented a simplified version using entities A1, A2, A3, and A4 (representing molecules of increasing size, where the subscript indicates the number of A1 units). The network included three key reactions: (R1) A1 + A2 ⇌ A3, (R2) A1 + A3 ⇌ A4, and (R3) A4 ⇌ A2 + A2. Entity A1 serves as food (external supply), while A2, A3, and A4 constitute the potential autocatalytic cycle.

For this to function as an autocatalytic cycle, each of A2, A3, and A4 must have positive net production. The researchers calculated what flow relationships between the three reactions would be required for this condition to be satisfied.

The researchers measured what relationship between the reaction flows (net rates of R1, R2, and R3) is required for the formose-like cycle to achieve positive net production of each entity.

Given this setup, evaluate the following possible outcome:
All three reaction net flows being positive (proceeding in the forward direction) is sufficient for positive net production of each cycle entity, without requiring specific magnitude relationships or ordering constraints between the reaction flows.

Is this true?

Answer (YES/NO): NO